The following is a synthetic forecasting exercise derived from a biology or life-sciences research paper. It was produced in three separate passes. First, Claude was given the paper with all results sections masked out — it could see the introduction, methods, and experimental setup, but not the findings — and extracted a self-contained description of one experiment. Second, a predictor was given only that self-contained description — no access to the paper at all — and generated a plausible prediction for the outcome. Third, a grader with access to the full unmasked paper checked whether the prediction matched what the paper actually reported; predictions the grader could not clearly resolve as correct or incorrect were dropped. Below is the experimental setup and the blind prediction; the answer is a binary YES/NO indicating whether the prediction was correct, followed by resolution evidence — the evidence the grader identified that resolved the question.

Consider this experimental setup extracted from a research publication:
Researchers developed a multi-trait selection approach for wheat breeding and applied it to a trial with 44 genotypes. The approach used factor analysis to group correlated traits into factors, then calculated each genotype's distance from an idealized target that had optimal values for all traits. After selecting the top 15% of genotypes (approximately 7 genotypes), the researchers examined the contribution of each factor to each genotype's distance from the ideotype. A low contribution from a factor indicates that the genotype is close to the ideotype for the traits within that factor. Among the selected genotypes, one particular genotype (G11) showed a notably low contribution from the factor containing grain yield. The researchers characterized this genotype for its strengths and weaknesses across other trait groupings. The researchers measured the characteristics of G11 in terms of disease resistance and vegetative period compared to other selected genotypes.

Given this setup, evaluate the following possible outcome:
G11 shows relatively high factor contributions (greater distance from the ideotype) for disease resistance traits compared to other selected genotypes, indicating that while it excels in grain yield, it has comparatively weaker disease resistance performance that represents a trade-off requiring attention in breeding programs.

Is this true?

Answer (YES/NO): NO